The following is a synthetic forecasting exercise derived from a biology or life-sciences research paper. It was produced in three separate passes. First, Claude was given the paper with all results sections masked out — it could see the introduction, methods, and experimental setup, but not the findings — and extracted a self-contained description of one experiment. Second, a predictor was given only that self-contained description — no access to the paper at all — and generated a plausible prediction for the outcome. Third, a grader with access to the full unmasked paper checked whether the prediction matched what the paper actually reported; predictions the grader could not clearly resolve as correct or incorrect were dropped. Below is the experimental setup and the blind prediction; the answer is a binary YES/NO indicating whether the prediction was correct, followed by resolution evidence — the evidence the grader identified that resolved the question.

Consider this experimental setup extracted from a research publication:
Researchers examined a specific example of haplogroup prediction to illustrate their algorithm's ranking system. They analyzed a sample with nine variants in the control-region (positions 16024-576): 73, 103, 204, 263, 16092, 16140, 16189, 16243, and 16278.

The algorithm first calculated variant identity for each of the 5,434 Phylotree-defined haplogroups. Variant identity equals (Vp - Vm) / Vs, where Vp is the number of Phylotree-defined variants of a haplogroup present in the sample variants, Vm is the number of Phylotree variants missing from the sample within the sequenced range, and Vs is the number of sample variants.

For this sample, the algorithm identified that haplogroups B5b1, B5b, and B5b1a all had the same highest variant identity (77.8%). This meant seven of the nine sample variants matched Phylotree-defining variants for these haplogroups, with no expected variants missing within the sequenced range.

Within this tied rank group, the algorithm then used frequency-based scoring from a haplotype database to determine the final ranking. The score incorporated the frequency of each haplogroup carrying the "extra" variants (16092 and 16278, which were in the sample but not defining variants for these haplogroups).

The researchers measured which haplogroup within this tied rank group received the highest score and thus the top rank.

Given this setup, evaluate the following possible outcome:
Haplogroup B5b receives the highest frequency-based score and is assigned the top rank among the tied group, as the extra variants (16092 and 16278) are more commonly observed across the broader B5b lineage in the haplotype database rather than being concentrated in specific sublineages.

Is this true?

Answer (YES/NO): NO